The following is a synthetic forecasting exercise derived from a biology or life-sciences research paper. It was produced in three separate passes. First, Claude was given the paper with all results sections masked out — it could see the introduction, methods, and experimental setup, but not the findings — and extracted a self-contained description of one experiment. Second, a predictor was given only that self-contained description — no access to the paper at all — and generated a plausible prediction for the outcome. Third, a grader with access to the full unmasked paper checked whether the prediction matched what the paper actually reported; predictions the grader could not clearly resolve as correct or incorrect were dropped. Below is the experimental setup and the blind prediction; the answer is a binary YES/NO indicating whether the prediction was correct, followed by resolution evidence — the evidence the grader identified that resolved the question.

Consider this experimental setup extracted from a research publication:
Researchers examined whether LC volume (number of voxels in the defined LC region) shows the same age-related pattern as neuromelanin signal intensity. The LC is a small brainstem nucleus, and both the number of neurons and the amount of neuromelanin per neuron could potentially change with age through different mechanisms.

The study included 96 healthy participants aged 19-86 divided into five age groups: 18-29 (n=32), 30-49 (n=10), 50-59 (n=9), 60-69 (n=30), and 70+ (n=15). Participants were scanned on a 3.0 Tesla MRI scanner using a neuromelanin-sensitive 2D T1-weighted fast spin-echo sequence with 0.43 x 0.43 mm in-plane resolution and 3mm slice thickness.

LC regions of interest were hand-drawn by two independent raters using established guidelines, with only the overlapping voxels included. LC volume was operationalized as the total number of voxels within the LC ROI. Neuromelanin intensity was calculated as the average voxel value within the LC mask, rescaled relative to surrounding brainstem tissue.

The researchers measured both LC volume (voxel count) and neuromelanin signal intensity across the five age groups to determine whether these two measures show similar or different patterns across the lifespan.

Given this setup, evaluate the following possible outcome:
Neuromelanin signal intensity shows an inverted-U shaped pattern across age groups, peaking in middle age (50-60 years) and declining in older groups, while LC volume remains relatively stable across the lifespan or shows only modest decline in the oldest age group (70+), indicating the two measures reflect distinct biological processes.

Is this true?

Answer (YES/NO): YES